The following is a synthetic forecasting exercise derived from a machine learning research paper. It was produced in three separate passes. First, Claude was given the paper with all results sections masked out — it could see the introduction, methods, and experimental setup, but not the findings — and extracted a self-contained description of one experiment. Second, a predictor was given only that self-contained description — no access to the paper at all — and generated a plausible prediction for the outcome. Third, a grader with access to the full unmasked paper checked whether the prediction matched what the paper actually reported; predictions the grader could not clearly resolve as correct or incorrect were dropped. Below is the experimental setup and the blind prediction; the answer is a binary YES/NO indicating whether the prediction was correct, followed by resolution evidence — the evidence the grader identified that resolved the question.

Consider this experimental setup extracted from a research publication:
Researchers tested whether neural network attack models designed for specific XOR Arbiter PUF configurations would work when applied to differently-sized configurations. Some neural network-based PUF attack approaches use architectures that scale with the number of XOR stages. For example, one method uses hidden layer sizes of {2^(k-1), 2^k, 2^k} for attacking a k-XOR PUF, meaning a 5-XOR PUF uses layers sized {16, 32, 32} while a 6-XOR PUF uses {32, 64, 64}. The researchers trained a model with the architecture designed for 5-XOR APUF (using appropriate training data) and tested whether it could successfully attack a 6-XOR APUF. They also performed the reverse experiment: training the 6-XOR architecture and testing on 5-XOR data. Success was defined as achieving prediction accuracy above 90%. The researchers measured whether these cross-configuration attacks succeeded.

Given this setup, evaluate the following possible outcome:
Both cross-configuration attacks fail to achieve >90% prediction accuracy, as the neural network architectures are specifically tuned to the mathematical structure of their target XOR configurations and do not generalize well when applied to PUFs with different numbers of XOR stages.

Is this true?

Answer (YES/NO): YES